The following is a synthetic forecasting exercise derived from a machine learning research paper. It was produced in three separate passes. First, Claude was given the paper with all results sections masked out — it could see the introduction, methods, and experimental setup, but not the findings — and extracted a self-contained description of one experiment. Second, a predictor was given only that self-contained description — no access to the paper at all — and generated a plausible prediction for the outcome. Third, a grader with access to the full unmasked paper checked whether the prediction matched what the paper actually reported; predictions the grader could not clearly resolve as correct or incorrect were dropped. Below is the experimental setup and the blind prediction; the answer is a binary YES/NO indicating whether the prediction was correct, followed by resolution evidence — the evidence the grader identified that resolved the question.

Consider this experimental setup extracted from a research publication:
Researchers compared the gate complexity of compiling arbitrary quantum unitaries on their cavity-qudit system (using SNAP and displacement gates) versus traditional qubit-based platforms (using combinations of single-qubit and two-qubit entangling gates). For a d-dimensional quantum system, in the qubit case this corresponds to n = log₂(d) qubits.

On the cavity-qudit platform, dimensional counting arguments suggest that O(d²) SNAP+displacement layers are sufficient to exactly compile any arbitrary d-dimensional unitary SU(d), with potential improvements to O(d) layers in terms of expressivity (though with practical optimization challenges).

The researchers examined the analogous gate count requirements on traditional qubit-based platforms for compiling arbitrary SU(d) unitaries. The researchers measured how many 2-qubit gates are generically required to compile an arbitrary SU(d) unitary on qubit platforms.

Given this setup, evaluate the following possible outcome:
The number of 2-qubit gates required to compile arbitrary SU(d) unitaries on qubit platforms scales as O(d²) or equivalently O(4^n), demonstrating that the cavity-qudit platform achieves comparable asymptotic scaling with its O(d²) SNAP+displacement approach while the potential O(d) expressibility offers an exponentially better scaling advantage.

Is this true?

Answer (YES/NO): YES